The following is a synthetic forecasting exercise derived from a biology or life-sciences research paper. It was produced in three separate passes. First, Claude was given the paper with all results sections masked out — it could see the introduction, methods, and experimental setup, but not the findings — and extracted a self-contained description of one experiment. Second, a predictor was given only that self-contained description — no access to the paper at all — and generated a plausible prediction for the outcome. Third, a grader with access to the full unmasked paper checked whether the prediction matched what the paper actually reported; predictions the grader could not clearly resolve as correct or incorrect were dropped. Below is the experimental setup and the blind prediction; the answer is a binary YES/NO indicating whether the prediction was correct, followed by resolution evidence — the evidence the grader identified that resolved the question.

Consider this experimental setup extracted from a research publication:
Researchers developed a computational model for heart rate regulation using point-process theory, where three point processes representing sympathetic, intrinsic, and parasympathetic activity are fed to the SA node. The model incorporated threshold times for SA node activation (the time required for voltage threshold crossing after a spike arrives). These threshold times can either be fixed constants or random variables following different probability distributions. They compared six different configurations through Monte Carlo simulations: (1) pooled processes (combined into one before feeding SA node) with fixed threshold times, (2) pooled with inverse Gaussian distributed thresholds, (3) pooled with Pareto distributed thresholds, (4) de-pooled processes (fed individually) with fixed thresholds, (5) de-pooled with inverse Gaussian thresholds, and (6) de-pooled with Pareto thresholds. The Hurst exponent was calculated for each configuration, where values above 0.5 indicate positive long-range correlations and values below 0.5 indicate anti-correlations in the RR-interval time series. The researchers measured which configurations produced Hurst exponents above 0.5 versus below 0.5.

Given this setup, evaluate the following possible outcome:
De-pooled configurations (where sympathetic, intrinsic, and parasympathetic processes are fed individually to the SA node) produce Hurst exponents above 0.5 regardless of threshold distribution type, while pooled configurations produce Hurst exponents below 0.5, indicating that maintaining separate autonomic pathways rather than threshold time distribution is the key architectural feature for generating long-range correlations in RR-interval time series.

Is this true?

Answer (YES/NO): NO